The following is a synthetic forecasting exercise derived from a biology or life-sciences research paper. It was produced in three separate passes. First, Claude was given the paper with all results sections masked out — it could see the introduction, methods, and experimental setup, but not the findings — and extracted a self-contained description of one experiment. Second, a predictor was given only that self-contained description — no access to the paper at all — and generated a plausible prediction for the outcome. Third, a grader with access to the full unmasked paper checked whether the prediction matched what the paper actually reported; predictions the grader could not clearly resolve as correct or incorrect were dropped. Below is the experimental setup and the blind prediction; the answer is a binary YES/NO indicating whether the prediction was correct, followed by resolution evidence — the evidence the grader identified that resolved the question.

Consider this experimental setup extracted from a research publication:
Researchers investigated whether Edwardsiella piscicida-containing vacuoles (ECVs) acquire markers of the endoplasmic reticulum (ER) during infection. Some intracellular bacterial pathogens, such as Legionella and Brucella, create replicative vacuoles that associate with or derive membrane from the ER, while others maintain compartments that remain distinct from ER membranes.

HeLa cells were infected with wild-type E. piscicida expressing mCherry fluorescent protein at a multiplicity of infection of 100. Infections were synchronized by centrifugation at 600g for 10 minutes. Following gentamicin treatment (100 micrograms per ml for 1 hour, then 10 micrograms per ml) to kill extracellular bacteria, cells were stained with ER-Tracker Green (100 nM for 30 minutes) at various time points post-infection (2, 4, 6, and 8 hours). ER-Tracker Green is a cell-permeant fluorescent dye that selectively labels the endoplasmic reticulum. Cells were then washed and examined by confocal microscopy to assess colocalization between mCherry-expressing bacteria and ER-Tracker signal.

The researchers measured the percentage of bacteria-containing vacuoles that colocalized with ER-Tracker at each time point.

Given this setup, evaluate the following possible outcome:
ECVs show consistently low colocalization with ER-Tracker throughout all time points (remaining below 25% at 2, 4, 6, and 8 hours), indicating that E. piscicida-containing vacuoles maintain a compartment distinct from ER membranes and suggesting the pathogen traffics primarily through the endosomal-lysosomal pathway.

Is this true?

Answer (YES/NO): NO